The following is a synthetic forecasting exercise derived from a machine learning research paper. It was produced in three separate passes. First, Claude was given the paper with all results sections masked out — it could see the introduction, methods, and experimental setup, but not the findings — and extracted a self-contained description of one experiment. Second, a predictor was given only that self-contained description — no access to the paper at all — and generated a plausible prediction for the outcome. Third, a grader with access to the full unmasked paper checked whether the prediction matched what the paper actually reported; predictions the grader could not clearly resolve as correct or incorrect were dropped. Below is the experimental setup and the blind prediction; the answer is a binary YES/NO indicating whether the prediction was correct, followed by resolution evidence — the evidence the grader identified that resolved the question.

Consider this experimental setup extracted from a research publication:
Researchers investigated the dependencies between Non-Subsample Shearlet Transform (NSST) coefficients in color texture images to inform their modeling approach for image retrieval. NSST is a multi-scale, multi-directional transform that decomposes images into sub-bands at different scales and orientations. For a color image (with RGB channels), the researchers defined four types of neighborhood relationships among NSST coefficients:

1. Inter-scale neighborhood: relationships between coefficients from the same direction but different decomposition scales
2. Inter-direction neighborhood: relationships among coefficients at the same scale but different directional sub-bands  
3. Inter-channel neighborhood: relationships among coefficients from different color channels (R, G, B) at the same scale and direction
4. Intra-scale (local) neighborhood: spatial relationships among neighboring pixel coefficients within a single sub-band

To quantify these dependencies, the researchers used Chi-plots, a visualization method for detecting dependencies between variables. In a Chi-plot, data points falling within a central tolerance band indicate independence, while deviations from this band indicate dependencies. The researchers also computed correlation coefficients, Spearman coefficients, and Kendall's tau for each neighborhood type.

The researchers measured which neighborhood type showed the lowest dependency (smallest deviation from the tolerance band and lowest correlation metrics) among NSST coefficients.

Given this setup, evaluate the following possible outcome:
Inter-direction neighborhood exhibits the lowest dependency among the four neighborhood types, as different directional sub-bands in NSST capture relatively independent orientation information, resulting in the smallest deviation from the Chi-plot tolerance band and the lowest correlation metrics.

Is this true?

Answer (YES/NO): NO